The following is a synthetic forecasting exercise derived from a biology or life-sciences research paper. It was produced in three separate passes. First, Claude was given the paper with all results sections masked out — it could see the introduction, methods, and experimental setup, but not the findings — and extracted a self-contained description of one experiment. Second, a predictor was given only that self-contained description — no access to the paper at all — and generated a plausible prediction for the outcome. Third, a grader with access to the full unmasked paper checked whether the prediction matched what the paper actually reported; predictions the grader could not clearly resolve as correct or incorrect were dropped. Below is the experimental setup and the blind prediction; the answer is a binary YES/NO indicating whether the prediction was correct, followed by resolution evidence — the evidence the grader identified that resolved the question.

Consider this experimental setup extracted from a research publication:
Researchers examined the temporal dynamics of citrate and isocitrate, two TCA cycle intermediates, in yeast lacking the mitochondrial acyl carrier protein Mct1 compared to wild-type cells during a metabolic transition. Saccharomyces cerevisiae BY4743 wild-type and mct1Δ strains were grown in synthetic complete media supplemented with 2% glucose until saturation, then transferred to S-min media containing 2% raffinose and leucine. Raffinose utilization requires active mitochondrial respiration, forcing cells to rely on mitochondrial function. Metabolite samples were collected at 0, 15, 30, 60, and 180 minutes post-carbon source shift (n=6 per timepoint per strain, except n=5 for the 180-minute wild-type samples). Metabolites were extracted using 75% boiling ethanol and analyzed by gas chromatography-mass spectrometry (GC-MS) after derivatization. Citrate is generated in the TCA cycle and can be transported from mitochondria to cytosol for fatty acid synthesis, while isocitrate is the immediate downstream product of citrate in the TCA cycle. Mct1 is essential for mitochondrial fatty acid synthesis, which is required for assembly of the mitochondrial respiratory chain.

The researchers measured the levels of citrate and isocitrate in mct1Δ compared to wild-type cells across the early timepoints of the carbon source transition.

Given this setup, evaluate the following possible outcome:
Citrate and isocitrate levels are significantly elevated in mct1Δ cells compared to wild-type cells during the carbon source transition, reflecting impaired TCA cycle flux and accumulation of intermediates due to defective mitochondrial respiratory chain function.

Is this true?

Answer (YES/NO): NO